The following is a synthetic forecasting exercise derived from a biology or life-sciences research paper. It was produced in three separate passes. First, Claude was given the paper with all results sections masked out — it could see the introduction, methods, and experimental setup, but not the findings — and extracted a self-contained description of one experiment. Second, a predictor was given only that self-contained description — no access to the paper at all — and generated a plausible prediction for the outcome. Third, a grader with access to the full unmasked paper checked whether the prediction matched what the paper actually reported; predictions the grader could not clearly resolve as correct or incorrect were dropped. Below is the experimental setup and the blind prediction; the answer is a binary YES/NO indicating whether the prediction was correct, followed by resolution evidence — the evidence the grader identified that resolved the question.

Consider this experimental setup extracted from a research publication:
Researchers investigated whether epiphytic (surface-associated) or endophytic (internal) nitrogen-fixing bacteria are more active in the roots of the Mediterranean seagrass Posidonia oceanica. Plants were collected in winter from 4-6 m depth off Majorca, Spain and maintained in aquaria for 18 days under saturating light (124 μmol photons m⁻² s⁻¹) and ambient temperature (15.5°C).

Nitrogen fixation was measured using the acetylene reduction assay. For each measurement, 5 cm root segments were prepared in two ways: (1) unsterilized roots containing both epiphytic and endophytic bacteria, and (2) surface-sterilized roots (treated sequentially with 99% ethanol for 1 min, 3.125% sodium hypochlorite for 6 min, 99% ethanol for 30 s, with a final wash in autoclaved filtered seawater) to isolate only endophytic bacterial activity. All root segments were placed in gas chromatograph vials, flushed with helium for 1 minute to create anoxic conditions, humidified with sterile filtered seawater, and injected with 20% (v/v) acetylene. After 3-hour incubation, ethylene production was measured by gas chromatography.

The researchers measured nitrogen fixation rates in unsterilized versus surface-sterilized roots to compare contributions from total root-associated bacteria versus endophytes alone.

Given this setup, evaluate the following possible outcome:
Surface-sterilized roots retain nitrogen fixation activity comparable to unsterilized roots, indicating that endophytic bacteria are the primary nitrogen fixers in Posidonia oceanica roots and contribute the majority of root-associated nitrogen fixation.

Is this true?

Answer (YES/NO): NO